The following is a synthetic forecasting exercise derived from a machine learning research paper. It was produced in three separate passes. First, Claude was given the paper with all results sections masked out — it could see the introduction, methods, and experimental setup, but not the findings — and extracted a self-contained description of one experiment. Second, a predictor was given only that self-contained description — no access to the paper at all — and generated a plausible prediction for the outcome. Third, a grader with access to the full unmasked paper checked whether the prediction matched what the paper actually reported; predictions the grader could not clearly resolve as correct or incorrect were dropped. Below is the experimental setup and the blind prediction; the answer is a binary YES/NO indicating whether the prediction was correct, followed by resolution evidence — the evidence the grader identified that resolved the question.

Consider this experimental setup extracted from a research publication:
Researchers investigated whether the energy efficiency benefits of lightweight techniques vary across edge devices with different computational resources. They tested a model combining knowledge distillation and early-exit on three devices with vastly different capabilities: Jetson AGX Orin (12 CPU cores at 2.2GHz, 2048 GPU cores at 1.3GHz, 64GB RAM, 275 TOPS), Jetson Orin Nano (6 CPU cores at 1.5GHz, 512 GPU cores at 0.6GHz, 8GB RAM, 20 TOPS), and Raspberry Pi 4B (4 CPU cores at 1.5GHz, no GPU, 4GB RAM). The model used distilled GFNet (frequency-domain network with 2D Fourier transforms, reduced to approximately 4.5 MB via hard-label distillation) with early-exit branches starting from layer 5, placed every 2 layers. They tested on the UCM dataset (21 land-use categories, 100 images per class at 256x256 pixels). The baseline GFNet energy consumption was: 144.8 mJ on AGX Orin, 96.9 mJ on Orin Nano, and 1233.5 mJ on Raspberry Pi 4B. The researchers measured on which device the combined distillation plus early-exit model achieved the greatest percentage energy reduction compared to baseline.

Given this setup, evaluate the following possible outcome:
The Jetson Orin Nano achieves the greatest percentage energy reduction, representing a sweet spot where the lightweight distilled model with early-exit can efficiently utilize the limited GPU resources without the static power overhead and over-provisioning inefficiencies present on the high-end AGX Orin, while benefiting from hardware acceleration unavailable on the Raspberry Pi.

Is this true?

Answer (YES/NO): NO